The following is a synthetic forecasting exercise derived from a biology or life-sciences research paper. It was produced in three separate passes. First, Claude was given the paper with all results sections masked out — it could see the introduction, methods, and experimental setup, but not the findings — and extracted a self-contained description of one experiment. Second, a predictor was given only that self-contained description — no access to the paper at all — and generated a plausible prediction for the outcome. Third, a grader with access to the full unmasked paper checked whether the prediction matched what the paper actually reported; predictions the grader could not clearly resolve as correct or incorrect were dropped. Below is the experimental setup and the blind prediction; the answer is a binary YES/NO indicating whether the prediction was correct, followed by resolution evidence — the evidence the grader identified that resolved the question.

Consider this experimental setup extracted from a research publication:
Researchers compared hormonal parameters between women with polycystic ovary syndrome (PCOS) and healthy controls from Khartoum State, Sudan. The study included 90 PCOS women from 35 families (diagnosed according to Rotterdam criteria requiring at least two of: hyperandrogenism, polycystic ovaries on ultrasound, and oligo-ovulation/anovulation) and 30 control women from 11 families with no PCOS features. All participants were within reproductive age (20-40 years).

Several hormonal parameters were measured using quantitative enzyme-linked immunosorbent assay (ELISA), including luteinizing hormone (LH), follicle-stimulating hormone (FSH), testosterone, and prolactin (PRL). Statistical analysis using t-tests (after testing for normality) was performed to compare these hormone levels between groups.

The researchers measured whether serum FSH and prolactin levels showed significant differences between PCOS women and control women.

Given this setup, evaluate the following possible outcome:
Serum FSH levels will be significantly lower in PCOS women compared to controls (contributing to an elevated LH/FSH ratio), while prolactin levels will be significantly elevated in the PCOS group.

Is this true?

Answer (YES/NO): NO